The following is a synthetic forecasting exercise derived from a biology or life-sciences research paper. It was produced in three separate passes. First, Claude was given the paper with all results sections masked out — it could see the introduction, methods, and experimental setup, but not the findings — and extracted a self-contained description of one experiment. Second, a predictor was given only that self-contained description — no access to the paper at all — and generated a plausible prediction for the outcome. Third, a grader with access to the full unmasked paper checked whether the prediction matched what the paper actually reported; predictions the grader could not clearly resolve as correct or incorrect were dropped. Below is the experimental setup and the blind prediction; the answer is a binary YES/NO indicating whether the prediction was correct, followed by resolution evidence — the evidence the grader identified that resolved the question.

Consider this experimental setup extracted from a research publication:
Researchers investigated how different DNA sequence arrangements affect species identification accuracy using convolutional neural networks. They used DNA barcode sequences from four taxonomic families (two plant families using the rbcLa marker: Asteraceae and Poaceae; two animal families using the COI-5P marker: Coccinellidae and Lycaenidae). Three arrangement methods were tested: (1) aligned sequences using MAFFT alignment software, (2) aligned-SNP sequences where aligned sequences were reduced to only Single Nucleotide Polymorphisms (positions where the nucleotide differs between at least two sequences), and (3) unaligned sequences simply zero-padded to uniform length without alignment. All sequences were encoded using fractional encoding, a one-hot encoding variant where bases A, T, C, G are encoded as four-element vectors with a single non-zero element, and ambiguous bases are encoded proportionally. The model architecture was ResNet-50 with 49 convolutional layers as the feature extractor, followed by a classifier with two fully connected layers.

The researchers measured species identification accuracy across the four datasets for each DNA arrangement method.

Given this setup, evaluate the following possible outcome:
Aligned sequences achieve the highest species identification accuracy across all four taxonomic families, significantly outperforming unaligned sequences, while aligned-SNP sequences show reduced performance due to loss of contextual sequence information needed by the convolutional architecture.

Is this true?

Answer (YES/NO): NO